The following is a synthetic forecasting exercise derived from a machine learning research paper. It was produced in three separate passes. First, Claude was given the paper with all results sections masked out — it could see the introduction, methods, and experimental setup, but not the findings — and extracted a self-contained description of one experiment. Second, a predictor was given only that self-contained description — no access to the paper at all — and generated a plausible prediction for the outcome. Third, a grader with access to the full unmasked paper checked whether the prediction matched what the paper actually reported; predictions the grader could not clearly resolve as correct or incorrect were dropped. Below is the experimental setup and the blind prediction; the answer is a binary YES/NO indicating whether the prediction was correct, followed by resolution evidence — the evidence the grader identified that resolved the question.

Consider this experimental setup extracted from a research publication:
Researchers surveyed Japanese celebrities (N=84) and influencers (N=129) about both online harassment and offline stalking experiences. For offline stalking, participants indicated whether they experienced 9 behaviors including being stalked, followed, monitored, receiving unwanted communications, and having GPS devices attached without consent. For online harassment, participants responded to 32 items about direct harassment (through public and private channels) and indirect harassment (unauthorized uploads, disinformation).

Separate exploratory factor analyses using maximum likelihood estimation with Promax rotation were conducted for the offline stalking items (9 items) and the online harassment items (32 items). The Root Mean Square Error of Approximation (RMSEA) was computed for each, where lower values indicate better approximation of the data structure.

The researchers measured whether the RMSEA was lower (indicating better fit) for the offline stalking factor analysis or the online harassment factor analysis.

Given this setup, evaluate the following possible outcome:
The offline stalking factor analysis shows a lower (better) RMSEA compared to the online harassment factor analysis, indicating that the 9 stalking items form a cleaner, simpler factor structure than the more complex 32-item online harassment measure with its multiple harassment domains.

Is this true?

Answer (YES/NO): YES